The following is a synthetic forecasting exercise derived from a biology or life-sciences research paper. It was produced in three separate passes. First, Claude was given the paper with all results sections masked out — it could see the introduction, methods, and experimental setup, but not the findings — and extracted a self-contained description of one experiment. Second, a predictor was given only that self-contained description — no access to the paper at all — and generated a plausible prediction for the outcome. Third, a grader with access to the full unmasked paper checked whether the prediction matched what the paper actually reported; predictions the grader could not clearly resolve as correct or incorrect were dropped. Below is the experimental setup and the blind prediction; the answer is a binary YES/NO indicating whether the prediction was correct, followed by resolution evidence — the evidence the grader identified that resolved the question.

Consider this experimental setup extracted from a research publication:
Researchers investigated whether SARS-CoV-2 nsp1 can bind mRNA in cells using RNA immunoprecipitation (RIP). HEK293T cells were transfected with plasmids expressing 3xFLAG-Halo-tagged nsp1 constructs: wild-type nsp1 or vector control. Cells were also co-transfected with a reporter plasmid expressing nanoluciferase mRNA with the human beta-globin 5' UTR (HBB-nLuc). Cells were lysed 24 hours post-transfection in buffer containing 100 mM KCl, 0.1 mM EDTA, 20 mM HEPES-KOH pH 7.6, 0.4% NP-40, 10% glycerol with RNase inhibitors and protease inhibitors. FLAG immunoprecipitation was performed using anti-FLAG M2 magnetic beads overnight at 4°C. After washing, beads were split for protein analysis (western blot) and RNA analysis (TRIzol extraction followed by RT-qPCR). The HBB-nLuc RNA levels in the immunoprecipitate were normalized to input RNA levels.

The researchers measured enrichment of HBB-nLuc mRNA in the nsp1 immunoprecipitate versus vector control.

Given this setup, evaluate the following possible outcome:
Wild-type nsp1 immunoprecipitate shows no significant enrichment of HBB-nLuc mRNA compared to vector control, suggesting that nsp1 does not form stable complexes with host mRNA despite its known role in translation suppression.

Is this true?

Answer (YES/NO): NO